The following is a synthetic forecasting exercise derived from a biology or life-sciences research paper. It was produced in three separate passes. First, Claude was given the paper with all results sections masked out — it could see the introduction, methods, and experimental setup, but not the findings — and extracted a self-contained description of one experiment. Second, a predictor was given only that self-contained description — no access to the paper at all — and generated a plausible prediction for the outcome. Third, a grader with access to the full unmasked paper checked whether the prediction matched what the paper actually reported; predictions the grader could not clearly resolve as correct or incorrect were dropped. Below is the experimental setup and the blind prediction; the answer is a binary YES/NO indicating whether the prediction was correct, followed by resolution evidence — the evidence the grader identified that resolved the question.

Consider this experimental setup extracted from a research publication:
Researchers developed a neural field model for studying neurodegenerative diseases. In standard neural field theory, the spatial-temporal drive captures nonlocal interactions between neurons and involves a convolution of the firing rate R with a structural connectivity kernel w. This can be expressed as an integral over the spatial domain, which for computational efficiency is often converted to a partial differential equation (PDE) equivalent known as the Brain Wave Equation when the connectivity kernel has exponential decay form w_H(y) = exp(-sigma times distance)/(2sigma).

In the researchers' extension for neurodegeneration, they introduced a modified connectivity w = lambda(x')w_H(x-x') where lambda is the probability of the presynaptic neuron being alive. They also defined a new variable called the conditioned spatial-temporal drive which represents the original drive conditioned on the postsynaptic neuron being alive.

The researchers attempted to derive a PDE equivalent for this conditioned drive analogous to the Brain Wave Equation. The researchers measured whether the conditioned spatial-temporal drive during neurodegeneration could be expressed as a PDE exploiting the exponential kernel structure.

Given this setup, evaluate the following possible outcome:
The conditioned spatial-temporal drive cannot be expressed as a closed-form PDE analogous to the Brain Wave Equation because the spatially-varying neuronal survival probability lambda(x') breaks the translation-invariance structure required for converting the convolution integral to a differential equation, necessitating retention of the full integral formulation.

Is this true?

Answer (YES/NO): NO